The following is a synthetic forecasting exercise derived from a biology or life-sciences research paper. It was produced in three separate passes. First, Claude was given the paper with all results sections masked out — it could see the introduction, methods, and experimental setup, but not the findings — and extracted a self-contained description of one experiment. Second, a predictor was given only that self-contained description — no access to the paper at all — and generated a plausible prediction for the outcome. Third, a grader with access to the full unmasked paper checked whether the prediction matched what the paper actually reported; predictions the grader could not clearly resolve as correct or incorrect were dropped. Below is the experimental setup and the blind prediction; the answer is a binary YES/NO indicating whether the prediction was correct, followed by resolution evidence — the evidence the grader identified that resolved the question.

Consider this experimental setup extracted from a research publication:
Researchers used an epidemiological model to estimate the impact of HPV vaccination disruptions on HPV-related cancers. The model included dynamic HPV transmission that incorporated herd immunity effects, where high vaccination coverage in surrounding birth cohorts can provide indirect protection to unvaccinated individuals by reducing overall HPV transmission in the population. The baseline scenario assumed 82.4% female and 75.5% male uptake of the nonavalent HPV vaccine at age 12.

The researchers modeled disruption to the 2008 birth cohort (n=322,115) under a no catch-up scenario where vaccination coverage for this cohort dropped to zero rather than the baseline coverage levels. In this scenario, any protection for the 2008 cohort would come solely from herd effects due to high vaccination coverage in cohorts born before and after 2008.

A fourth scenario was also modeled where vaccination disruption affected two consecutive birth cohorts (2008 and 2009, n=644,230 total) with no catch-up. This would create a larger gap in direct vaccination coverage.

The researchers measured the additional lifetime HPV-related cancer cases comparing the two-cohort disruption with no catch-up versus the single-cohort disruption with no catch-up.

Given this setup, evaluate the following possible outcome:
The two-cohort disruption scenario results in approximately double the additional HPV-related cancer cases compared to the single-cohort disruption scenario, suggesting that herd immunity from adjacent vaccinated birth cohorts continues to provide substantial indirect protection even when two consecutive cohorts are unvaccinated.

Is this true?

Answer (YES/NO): NO